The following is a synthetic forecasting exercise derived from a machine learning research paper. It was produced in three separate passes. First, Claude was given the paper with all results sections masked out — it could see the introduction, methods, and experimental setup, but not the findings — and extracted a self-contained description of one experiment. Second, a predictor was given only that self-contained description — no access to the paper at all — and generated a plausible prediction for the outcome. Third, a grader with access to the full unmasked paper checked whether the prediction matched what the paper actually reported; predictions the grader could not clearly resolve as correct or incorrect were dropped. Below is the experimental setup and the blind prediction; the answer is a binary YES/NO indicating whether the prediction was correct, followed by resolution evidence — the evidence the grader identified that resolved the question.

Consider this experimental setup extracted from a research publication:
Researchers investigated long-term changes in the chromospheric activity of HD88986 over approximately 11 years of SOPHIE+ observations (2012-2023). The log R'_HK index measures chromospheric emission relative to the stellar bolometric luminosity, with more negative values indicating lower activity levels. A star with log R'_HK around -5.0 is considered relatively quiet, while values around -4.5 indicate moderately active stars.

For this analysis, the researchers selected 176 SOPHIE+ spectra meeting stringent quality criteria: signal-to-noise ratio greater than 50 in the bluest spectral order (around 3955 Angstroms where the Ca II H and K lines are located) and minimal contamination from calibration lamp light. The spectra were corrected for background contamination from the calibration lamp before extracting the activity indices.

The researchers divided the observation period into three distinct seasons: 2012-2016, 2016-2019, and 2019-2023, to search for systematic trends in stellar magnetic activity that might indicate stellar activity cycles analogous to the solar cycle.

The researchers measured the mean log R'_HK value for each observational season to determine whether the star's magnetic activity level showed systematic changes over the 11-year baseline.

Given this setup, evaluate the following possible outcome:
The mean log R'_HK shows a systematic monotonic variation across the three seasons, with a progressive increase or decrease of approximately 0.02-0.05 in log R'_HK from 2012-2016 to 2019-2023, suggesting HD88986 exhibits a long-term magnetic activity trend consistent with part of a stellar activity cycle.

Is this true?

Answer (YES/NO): NO